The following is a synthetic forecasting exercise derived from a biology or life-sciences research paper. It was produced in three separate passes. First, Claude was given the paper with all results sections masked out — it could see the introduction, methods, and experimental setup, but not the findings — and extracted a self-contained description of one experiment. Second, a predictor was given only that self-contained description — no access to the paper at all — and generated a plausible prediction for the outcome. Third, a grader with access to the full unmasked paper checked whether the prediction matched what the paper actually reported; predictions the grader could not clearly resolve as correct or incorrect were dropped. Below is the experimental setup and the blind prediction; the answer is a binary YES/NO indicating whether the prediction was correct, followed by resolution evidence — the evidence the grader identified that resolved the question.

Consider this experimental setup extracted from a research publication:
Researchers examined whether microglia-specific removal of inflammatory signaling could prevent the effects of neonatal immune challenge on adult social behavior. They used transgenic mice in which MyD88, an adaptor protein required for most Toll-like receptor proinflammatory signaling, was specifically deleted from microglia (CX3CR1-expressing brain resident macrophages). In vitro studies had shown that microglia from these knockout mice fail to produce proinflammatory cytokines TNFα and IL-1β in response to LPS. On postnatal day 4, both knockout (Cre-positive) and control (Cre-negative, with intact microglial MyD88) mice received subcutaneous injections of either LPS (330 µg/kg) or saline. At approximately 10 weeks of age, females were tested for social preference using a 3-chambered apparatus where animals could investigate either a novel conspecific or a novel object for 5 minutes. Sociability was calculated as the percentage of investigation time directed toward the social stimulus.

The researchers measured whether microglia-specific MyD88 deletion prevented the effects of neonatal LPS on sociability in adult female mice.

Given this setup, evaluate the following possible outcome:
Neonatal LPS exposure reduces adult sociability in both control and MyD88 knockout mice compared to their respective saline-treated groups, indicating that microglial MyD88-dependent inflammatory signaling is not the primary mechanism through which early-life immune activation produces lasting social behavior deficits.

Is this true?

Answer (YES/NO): YES